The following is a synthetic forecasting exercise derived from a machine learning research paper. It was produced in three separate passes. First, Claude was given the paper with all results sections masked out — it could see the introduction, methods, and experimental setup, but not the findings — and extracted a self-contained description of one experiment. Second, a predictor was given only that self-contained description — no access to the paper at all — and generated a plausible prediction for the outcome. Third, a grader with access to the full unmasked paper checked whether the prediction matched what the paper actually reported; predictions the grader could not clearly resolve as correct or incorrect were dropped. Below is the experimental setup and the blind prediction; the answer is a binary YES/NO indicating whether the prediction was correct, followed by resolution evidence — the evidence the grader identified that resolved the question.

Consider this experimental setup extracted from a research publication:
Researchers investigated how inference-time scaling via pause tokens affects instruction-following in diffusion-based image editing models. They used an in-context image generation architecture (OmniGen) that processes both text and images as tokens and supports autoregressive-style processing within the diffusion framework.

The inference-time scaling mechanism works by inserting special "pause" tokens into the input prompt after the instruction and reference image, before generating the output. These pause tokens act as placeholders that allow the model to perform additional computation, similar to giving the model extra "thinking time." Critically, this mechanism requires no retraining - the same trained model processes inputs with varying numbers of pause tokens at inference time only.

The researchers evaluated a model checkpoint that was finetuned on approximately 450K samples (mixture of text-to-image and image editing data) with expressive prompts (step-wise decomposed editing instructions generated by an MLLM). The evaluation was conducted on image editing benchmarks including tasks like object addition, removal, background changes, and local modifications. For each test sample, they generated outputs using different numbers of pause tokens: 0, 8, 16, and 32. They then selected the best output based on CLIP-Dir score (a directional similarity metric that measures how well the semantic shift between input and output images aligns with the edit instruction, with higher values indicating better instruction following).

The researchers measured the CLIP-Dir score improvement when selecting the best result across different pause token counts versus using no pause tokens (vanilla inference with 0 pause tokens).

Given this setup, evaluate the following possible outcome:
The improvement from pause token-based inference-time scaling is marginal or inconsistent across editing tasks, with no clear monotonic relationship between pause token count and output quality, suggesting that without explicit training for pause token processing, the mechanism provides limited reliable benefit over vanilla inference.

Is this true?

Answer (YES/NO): NO